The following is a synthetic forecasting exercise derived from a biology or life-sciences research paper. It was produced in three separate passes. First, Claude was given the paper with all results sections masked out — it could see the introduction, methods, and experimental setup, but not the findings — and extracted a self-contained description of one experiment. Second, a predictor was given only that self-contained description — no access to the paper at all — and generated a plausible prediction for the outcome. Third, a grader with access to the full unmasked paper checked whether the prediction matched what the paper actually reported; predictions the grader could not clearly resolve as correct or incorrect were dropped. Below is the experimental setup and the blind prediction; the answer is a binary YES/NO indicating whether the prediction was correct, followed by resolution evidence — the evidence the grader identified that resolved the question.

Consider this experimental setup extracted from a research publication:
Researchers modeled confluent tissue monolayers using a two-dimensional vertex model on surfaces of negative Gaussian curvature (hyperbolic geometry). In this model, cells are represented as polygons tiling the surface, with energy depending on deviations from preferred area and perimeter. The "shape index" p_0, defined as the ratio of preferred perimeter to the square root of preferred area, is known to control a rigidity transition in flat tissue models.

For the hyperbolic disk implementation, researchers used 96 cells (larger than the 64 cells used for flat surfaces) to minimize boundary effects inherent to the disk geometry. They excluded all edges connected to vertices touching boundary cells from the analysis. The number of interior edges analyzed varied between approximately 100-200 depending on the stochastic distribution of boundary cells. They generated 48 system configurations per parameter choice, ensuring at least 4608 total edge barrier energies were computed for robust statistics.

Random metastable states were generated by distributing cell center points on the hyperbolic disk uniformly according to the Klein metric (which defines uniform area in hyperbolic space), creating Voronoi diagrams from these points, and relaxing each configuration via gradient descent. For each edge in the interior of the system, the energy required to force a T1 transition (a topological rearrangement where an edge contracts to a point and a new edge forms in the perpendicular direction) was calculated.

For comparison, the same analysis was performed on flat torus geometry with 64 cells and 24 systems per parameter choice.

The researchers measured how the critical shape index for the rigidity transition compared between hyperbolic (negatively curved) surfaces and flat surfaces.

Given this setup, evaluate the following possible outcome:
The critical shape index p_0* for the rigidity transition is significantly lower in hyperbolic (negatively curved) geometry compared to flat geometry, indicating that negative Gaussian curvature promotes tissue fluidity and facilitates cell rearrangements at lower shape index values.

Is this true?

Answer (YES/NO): NO